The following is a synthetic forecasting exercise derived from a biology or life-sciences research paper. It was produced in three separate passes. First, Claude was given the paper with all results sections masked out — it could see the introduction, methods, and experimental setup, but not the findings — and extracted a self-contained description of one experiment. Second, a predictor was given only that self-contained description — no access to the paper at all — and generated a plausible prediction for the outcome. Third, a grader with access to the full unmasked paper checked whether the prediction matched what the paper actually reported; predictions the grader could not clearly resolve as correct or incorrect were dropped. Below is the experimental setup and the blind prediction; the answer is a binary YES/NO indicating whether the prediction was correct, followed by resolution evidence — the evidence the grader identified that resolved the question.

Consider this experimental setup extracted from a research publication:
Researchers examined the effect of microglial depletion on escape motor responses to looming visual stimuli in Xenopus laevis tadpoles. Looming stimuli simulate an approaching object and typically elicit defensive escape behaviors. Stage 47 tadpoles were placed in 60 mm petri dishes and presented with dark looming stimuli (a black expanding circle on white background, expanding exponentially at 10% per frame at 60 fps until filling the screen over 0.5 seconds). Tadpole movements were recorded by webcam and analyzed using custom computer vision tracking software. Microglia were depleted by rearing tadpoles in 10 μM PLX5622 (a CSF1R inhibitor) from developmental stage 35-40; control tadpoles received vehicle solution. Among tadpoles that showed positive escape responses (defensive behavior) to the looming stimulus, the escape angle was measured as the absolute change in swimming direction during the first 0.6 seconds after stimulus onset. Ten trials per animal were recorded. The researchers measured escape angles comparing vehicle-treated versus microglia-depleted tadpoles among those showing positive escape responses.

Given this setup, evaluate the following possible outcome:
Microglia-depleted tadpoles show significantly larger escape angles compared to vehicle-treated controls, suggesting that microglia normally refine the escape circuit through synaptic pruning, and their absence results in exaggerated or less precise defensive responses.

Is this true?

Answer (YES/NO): NO